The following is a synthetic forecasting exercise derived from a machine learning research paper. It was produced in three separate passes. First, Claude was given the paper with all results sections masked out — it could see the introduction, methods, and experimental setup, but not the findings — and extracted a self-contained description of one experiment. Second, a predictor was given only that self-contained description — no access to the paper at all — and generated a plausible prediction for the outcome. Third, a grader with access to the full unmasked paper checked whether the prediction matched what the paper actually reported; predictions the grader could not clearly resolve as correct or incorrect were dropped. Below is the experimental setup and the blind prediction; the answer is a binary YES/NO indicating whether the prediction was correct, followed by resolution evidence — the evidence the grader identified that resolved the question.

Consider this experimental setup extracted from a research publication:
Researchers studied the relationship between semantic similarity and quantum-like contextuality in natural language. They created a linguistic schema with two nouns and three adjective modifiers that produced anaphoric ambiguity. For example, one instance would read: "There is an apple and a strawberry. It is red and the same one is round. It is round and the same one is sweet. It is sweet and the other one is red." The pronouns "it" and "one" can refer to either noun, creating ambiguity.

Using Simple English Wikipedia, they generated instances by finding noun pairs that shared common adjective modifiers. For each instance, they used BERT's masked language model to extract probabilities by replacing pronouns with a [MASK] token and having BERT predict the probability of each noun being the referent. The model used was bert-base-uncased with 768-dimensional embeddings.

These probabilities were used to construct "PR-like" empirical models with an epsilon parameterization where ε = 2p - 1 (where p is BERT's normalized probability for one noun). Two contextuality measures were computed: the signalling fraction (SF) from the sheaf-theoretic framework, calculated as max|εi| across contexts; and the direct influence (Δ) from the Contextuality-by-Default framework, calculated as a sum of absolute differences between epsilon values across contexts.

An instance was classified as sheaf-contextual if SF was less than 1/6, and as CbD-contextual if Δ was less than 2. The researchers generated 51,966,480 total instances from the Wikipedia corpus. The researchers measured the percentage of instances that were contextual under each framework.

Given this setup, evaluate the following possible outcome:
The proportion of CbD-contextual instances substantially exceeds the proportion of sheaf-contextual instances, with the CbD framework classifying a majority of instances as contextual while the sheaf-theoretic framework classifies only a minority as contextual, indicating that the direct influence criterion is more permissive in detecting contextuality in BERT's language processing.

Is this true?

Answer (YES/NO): YES